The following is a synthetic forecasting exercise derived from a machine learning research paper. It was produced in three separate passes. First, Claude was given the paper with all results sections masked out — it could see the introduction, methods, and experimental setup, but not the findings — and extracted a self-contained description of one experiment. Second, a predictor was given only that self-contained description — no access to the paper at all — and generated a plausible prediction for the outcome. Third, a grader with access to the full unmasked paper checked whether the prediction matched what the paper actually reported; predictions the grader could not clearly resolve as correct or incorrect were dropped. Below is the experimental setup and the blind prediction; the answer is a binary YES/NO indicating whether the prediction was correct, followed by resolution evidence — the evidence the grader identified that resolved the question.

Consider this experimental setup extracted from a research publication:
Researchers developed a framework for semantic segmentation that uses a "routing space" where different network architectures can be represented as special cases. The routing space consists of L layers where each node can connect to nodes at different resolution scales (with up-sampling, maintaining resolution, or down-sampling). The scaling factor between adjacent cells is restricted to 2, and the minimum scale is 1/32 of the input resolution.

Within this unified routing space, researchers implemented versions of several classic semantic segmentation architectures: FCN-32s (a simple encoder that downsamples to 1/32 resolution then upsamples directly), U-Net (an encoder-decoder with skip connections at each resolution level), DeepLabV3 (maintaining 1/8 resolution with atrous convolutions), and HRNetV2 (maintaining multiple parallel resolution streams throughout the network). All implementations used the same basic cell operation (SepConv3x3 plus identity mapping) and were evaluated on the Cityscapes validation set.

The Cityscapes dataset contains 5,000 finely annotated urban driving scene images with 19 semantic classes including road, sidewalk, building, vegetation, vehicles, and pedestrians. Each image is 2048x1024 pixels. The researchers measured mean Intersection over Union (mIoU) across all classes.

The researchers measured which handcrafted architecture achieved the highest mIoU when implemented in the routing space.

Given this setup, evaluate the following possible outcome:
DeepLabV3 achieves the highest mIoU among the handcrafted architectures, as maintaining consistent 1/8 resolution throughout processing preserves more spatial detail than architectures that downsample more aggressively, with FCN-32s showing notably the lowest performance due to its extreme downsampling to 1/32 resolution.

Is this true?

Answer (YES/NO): NO